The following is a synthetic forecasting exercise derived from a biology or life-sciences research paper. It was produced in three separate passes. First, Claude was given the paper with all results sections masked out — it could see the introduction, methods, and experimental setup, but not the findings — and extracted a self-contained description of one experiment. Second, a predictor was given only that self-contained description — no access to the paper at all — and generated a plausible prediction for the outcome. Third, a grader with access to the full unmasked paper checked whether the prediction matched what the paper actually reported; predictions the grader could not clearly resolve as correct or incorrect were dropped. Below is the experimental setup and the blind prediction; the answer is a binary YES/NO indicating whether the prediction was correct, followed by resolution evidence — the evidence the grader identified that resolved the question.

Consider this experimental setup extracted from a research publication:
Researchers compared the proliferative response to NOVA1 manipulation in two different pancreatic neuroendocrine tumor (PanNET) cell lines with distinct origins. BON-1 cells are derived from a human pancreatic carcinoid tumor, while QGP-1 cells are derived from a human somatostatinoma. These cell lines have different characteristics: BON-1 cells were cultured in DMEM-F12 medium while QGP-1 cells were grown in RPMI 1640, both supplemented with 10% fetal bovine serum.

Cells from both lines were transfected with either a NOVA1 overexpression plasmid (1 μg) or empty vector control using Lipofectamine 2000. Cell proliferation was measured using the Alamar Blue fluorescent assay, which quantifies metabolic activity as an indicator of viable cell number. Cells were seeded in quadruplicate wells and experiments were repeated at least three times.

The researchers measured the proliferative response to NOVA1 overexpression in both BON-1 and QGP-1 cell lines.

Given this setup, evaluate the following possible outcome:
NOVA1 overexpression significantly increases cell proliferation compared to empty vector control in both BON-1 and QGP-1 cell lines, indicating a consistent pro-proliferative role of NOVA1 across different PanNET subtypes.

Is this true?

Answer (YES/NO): YES